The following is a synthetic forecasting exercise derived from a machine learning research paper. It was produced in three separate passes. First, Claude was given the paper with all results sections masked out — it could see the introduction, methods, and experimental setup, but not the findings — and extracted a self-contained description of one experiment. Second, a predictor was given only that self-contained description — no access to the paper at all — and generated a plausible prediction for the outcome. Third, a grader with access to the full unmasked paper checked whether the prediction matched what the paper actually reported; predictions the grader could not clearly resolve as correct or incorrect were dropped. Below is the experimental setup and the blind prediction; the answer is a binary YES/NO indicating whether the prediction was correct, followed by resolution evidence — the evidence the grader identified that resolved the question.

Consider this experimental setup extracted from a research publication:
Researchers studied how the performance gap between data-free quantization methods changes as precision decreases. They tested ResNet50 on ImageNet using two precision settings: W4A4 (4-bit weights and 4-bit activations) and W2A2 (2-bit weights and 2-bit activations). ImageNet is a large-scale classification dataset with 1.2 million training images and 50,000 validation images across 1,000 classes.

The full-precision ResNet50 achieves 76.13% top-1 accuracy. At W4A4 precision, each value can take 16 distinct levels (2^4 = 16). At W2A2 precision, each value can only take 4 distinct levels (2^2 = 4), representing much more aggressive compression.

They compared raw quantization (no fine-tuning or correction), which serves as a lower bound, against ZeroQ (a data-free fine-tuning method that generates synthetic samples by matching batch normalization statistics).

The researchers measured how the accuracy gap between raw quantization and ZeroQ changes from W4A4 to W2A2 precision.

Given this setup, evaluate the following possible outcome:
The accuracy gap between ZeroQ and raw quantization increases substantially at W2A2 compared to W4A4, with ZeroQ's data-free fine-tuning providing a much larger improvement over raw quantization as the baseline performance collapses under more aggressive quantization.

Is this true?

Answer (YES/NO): YES